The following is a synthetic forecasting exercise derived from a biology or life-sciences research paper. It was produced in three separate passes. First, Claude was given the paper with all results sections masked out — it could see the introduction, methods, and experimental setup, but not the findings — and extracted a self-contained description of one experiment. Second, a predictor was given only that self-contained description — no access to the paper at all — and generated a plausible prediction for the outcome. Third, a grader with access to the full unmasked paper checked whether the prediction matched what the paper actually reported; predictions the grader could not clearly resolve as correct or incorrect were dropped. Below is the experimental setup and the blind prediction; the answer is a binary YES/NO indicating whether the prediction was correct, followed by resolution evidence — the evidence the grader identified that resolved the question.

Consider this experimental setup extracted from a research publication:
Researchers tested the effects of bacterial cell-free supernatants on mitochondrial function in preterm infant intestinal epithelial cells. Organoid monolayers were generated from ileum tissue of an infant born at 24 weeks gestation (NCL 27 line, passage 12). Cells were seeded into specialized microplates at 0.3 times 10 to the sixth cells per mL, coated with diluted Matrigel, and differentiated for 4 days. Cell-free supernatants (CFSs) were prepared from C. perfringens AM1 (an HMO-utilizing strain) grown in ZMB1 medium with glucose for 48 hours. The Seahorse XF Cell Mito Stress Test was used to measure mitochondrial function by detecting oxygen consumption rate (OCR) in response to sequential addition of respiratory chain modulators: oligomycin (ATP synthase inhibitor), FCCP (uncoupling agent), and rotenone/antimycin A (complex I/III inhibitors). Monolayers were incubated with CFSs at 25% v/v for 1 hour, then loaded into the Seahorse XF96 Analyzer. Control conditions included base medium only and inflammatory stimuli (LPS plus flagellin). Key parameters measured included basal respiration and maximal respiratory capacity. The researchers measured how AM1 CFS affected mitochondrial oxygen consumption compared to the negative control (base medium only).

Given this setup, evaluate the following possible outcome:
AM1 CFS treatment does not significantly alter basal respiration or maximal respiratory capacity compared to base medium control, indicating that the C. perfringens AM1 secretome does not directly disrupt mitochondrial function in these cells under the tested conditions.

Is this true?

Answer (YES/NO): NO